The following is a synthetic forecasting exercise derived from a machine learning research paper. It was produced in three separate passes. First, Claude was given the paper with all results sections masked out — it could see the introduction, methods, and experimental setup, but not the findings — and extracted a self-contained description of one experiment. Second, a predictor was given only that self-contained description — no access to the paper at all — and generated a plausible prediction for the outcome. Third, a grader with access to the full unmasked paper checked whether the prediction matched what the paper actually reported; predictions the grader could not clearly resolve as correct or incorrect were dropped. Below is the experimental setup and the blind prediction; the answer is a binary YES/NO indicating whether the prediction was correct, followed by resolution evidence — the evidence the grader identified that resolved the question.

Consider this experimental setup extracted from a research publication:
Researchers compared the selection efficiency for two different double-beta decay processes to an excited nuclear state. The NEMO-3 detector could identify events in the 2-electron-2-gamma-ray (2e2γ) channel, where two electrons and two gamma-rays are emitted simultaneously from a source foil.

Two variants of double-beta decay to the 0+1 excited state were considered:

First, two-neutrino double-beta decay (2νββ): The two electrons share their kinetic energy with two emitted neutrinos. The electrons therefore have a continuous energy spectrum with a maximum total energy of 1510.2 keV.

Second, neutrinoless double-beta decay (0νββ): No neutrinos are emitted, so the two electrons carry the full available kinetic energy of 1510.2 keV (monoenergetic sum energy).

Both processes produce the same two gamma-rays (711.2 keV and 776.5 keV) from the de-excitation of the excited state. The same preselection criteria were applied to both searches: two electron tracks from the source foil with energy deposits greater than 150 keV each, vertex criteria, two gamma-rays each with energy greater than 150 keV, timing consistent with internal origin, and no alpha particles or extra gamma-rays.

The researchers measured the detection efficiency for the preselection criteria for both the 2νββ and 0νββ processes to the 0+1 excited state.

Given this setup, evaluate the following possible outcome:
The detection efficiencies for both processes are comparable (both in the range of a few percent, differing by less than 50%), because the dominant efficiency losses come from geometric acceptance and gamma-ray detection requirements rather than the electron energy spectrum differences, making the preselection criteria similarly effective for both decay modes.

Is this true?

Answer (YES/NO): NO